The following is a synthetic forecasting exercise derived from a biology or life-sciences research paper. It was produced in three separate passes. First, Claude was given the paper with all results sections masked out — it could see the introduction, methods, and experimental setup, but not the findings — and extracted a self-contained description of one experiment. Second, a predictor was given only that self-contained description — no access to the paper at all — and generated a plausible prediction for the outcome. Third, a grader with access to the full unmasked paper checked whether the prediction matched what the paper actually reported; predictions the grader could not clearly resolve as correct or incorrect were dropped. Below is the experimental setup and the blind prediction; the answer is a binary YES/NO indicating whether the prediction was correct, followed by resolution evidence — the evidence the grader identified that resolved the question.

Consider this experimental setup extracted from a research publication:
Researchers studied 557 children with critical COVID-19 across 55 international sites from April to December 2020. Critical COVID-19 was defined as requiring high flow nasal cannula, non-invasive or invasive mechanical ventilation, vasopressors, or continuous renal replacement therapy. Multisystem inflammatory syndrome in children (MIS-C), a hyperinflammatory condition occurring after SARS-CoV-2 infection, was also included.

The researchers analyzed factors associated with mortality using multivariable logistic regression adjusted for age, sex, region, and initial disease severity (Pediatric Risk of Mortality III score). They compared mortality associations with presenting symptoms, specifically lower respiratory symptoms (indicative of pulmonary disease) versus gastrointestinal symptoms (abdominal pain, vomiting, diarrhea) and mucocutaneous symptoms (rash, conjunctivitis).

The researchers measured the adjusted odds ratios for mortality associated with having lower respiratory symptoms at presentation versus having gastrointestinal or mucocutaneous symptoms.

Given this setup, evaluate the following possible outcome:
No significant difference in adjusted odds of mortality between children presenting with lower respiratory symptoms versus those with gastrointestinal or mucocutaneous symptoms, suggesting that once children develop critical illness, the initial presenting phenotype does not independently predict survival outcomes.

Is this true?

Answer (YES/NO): NO